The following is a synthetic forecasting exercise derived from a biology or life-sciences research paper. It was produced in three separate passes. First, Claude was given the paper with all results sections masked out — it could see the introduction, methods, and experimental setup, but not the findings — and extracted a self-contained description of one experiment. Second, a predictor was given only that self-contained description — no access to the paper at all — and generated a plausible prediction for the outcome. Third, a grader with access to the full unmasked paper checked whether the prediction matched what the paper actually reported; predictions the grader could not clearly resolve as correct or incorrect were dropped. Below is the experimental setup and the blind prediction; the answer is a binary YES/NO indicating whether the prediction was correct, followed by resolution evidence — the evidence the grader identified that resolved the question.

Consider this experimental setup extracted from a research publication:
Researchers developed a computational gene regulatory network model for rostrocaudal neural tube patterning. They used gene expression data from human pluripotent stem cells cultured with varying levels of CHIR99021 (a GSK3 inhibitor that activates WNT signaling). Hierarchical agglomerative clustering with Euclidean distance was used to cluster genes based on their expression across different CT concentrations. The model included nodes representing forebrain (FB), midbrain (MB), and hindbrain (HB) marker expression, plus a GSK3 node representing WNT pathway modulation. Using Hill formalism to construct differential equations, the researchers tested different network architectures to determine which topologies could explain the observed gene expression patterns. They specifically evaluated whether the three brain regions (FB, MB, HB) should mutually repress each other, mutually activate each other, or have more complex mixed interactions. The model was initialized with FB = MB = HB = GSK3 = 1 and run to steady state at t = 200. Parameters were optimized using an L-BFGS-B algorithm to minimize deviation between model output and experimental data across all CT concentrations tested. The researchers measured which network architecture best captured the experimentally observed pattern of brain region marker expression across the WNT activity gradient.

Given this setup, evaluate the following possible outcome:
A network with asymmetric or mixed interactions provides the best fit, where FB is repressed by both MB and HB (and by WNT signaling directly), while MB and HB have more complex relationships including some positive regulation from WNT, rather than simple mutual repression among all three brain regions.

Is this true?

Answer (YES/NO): NO